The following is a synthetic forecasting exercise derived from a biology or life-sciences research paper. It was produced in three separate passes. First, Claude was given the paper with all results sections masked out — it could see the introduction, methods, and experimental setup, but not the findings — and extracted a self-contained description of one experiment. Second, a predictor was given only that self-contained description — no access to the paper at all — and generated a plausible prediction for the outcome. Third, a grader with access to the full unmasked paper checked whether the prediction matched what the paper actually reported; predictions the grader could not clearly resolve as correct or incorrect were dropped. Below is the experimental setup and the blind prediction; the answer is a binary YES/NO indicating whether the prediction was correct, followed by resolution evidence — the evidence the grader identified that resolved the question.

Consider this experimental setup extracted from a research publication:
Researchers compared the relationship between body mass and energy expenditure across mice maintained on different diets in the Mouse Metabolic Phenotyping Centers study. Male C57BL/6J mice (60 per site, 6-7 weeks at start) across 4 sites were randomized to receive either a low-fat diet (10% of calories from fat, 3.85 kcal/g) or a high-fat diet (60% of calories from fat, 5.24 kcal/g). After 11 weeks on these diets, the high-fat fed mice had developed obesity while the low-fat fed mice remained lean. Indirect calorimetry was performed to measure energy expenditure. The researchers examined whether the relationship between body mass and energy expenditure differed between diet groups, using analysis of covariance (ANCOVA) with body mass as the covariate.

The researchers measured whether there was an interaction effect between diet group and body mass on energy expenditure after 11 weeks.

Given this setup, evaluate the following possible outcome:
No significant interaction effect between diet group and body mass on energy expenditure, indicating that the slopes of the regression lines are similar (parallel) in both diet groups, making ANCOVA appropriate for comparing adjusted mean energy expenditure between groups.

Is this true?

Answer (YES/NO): NO